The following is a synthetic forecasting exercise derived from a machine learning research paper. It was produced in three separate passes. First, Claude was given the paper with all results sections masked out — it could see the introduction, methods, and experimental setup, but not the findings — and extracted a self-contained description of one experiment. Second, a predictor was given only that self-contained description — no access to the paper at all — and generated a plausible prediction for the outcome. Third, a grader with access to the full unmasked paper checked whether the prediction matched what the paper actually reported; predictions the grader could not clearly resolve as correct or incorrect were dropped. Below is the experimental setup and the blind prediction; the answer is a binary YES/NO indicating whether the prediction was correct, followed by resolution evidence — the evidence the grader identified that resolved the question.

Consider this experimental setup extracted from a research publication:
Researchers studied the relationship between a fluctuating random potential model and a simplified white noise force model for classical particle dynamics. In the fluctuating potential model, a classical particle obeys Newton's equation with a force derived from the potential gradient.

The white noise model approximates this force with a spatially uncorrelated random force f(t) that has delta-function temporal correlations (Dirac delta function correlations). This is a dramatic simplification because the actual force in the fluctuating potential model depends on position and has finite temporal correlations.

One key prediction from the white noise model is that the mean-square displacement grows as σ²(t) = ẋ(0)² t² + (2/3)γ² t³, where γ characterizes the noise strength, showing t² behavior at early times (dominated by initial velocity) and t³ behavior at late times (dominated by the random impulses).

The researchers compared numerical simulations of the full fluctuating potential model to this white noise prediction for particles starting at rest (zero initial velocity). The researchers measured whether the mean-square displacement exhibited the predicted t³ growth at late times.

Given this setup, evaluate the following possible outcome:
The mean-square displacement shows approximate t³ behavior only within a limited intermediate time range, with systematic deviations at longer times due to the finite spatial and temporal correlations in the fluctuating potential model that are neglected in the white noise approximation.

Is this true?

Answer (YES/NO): NO